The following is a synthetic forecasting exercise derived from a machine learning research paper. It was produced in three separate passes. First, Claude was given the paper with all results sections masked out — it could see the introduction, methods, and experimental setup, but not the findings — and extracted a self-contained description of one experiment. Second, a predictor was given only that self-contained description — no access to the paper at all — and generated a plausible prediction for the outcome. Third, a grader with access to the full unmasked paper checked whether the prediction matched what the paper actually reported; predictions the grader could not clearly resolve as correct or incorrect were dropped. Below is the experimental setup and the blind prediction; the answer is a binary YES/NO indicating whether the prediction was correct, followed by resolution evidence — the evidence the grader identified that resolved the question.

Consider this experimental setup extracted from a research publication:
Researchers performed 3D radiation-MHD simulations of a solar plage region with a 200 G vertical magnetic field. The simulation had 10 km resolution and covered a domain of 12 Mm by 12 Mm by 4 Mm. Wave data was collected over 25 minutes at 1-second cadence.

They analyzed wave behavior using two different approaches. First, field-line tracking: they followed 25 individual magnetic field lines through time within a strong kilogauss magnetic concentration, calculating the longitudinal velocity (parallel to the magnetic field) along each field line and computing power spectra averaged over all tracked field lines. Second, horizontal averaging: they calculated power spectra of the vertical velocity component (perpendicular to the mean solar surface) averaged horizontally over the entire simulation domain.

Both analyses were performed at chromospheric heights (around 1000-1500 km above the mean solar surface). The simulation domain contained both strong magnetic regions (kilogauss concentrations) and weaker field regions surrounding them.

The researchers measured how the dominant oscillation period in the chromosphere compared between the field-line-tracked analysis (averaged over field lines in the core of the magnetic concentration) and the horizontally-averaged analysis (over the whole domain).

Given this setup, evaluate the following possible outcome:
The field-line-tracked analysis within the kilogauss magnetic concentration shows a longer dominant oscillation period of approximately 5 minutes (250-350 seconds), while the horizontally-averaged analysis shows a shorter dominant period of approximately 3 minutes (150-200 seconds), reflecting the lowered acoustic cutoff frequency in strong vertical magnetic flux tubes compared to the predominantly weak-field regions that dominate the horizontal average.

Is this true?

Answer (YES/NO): NO